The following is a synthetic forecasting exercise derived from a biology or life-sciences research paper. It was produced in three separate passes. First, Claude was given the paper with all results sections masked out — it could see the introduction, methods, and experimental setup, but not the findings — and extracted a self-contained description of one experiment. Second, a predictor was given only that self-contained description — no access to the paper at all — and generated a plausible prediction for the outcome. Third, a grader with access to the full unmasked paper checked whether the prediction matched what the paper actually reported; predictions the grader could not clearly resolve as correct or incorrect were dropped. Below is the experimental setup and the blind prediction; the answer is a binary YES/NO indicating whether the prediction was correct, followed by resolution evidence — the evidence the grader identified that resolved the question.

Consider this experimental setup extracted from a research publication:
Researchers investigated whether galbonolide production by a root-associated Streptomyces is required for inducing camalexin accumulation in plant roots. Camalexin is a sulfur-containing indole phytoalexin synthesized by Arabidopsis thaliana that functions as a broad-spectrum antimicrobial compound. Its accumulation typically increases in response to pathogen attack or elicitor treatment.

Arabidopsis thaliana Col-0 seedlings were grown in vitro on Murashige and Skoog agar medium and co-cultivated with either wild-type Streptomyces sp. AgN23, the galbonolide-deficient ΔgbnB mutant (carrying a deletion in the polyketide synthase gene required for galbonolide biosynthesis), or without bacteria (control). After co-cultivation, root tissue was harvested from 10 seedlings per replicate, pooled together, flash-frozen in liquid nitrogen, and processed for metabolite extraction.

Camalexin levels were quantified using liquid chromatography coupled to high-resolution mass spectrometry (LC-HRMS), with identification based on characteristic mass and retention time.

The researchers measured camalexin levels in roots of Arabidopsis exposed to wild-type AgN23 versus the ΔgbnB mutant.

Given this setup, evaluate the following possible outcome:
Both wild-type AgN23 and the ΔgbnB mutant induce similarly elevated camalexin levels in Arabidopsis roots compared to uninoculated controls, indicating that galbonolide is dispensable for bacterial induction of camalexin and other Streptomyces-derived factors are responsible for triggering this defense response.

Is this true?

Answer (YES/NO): NO